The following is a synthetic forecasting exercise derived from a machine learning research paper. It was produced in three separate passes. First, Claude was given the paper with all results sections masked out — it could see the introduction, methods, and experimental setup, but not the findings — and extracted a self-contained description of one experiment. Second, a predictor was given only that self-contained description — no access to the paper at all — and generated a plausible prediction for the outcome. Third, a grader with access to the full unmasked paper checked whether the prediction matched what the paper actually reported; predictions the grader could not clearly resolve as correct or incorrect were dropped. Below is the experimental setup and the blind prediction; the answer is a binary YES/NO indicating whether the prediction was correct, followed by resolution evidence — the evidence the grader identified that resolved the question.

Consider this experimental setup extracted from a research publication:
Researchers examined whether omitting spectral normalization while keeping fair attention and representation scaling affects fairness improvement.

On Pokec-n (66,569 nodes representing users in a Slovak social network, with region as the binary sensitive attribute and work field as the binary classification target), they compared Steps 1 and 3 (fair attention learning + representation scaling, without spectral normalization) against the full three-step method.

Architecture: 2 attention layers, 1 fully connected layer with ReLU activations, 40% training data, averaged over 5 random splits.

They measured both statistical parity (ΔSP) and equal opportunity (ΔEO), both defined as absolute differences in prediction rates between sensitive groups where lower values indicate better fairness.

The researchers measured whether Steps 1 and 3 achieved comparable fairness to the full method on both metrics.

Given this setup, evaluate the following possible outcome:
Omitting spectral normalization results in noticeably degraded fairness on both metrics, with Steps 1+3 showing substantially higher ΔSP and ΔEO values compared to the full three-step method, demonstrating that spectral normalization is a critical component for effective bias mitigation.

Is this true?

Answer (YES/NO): YES